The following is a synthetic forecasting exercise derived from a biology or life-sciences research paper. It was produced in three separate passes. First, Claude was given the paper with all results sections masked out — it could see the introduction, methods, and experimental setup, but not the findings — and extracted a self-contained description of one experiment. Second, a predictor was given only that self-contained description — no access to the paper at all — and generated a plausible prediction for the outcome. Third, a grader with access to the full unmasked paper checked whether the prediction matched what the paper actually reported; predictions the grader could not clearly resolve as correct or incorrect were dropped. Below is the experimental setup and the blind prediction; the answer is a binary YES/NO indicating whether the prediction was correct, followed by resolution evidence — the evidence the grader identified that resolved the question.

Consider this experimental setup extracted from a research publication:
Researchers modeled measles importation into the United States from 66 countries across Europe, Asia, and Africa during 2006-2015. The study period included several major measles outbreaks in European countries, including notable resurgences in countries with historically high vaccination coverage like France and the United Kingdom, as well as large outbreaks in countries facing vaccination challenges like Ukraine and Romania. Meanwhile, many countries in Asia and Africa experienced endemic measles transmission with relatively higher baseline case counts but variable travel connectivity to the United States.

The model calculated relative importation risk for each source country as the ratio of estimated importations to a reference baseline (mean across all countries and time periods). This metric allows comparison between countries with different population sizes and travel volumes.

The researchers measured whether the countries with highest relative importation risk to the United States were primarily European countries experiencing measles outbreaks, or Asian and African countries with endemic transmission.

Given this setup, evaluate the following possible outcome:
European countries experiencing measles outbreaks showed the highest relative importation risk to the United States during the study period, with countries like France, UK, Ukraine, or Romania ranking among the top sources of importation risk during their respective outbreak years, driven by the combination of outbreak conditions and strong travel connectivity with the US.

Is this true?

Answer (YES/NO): NO